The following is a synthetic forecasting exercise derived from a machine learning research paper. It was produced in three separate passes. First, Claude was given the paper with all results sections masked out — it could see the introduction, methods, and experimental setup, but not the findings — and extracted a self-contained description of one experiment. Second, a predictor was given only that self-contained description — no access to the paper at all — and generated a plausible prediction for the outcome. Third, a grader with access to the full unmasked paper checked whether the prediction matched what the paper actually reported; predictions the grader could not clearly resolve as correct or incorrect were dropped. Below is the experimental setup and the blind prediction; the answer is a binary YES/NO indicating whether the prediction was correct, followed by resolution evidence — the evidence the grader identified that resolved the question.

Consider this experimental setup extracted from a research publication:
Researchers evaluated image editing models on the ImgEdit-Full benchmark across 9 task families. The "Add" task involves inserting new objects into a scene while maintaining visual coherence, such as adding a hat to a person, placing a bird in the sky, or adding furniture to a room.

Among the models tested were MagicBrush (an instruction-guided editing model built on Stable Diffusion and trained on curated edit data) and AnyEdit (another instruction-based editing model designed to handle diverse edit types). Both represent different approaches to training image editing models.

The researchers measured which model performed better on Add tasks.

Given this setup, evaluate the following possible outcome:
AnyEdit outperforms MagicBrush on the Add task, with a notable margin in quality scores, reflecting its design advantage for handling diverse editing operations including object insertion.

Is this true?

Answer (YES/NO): YES